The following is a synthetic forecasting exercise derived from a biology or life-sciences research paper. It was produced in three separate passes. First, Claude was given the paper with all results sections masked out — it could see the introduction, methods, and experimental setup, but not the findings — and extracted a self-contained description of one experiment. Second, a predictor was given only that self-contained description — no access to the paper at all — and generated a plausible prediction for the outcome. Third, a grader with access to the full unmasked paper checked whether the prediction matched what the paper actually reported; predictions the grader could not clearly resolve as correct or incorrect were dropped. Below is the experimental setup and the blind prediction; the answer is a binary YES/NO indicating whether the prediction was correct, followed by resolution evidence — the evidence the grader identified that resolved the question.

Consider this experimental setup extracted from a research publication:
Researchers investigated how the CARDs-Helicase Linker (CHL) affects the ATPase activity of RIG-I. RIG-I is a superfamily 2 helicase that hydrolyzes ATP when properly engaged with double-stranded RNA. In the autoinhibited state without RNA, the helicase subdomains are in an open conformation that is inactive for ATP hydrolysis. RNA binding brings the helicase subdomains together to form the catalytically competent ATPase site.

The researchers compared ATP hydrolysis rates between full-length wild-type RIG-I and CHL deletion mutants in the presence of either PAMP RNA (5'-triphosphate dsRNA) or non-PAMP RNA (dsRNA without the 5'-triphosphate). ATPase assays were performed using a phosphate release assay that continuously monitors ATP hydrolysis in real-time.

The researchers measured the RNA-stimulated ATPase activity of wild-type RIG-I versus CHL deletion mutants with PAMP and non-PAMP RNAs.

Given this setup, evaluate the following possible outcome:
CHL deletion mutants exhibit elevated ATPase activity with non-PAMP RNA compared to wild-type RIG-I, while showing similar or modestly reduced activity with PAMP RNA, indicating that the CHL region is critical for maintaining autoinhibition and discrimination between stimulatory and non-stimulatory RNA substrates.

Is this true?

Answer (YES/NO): YES